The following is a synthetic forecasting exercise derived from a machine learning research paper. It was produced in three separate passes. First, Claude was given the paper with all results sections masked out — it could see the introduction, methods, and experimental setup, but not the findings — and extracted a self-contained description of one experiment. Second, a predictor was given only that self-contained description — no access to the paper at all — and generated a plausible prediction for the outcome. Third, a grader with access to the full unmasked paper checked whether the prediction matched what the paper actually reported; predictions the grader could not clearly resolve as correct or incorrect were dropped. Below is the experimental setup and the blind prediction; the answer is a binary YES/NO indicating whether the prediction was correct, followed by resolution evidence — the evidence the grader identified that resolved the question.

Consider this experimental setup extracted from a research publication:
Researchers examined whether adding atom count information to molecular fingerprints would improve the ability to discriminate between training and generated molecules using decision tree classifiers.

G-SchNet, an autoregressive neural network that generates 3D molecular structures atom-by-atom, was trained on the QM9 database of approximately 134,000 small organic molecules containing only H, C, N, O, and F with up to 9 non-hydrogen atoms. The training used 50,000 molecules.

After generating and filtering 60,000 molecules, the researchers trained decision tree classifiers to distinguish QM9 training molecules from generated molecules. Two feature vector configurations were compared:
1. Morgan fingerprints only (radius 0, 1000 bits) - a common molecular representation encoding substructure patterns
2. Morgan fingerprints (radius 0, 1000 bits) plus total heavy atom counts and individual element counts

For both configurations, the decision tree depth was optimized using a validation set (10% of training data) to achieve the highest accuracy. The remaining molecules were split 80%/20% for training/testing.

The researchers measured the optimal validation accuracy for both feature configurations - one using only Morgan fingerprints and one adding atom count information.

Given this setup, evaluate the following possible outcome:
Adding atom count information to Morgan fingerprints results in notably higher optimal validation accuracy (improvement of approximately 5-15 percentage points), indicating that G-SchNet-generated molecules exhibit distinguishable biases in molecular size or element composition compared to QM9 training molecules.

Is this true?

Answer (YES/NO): YES